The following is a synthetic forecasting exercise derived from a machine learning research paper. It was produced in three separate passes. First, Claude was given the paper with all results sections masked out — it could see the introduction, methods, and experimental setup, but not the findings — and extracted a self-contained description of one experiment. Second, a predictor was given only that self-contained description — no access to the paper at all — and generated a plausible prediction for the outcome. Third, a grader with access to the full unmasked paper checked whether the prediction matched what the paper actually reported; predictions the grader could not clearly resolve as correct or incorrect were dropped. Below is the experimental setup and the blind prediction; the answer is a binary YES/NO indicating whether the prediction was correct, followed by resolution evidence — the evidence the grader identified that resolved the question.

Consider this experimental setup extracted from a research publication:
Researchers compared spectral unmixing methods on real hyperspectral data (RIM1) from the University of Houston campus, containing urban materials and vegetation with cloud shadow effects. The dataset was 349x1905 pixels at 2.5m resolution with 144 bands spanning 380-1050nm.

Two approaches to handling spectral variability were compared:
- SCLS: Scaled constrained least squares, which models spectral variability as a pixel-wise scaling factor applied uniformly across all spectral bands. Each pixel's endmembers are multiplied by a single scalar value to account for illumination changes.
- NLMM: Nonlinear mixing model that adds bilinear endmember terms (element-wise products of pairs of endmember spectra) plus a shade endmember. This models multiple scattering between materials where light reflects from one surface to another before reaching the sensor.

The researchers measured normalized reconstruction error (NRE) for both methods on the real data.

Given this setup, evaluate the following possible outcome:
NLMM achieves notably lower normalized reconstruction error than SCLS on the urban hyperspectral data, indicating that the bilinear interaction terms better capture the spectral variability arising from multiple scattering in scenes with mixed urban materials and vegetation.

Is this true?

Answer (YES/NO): NO